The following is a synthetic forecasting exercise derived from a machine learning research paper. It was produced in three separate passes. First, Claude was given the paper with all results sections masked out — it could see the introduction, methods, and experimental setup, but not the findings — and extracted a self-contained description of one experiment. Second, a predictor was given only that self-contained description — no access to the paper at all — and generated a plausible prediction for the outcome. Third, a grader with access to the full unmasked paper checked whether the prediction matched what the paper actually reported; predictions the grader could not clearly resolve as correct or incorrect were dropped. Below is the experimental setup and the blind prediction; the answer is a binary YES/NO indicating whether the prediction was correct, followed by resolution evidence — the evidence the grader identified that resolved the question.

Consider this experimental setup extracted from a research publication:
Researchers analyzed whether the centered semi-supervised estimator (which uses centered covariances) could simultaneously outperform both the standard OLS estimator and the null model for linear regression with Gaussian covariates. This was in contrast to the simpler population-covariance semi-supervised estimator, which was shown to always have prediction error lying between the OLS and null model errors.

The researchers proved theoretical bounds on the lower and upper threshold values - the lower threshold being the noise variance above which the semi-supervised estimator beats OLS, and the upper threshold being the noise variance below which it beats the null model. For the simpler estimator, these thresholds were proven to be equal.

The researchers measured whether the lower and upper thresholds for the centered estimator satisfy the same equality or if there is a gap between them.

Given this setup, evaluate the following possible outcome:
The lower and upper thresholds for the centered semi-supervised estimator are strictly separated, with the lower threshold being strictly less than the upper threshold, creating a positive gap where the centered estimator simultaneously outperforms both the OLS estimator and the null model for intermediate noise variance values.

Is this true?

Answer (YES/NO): YES